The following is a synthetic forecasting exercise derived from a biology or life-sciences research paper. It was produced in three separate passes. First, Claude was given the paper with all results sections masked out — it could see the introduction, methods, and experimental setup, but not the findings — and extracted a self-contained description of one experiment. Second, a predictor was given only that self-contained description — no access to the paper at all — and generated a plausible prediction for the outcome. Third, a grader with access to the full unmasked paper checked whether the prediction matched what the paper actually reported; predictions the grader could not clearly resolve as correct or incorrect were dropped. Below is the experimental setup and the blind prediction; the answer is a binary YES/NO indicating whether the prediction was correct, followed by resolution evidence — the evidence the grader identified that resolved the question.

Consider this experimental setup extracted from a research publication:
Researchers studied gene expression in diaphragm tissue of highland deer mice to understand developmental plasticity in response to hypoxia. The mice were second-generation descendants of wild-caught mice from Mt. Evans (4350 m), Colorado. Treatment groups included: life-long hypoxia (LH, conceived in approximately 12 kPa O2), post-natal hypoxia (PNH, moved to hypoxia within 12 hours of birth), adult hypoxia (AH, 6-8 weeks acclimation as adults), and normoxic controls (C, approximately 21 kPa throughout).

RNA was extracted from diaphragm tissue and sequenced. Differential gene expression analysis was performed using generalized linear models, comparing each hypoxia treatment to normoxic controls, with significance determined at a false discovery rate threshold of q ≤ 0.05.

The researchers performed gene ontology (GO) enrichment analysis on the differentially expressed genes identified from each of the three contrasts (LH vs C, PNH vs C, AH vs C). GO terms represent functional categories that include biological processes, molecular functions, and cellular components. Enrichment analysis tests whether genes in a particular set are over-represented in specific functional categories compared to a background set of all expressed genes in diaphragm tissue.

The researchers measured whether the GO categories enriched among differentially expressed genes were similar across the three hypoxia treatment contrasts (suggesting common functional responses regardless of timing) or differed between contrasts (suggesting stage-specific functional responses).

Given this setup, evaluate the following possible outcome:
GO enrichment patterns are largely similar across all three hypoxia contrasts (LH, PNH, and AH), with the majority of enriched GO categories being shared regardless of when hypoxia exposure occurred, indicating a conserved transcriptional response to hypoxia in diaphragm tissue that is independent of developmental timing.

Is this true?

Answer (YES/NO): NO